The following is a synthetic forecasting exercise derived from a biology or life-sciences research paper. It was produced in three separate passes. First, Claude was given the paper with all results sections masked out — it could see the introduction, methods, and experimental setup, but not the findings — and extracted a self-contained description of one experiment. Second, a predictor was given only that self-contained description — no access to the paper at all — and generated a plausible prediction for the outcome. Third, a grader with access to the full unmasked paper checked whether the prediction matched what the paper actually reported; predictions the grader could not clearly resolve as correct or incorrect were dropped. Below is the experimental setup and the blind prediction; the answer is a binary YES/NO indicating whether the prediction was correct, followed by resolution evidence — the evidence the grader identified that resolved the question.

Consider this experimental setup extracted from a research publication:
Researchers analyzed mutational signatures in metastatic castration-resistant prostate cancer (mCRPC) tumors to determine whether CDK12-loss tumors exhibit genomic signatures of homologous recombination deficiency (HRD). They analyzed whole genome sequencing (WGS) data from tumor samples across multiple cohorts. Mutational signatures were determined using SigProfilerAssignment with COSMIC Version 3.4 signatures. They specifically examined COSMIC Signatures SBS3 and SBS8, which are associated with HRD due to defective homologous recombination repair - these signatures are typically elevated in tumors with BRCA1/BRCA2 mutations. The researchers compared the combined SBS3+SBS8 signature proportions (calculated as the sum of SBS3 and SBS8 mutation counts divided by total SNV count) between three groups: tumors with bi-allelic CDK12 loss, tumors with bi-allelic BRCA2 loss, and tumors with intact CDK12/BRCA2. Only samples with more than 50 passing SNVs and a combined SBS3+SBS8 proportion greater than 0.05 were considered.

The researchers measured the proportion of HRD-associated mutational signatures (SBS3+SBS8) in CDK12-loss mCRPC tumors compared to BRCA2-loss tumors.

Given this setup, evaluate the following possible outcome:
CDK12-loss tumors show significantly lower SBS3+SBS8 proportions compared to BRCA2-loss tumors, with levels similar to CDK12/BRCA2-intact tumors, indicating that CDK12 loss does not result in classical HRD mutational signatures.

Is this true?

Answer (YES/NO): YES